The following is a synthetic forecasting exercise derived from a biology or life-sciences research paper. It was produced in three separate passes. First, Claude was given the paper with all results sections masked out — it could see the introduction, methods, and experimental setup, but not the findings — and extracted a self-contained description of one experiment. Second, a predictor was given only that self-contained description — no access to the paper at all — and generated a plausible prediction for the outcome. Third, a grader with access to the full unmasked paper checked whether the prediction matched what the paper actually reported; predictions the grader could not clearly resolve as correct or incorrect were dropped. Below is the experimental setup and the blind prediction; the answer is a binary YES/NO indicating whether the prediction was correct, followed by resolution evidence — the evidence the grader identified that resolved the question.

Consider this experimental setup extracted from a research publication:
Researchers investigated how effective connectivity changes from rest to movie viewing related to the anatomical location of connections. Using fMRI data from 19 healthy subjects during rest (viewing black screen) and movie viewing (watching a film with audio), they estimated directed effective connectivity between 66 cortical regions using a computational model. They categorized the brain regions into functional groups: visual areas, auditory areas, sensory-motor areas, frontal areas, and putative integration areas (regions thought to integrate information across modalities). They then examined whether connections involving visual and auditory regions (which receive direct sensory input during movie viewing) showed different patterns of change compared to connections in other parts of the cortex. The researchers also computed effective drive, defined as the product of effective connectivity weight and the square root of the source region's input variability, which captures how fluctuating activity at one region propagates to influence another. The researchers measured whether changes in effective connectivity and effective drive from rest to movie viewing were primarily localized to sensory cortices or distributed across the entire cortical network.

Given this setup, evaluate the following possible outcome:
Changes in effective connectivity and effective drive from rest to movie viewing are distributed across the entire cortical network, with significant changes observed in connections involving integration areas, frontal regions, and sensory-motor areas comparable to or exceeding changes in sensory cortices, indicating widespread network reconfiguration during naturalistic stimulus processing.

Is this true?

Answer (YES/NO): NO